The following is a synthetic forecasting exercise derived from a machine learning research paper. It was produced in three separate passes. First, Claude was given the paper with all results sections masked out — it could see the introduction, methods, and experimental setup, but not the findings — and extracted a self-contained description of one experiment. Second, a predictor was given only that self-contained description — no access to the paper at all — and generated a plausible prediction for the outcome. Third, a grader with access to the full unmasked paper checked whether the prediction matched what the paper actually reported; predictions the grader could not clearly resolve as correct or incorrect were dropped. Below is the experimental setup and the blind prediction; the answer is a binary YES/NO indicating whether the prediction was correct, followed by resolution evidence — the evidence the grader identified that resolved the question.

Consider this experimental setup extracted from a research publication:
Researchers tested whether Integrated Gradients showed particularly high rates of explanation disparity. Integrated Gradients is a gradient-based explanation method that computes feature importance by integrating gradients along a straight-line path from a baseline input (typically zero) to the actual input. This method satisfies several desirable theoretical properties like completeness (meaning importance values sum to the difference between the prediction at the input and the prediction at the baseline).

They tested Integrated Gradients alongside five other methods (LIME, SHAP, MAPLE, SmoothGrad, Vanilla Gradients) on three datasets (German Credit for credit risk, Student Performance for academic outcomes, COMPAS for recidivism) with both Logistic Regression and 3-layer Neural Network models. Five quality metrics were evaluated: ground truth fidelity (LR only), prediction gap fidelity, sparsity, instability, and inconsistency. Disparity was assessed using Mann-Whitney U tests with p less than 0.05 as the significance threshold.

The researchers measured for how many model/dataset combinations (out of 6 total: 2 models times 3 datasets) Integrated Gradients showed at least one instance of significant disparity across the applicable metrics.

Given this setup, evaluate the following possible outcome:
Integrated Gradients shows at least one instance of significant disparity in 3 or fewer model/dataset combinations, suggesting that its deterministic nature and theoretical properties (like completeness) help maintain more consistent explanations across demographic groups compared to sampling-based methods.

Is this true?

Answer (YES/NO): NO